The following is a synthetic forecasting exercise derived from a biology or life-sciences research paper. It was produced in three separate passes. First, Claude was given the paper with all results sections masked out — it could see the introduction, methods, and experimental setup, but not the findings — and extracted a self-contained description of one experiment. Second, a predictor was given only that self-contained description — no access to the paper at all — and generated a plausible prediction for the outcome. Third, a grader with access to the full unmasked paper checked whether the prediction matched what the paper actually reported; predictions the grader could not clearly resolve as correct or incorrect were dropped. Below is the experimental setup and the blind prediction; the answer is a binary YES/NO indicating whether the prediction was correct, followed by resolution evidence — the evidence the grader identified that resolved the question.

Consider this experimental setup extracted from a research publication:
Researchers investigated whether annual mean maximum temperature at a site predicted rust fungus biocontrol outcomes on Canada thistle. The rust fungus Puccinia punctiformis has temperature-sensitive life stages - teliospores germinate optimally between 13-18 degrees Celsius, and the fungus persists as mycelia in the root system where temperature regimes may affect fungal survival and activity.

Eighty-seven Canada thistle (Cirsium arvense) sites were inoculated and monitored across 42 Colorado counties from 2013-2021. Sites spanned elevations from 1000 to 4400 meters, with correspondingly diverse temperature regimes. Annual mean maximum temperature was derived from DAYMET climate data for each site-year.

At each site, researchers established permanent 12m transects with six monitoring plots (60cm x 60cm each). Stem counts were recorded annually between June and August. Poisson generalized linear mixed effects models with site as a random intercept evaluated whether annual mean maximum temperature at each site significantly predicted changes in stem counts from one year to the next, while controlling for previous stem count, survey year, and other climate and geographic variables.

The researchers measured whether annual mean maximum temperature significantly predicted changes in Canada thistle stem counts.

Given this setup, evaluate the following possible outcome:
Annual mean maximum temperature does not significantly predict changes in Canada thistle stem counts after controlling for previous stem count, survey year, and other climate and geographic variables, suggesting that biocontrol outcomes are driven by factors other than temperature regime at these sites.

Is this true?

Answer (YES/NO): NO